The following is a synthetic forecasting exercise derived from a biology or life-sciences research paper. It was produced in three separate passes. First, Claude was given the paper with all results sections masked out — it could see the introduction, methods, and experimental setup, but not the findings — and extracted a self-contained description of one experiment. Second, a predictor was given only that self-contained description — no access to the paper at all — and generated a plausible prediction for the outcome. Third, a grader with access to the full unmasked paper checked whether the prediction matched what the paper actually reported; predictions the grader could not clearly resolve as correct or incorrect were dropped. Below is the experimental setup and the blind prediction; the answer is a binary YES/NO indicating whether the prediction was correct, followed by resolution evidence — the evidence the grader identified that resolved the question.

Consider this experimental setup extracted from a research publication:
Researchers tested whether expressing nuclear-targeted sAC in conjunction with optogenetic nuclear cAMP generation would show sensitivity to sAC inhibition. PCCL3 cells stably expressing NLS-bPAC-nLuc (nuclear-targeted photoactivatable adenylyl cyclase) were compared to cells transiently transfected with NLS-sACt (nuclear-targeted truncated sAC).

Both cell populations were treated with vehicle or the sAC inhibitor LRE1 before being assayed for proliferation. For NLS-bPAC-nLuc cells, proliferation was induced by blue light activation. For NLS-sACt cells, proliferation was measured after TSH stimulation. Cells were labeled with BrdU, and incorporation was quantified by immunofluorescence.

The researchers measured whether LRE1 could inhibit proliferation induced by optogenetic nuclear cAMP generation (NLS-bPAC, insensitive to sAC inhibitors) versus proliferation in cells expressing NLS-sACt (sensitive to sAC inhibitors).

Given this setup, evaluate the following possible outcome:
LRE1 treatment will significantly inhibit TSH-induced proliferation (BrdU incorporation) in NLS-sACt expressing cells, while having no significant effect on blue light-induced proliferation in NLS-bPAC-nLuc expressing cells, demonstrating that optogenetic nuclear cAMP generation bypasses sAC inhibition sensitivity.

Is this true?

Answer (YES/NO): YES